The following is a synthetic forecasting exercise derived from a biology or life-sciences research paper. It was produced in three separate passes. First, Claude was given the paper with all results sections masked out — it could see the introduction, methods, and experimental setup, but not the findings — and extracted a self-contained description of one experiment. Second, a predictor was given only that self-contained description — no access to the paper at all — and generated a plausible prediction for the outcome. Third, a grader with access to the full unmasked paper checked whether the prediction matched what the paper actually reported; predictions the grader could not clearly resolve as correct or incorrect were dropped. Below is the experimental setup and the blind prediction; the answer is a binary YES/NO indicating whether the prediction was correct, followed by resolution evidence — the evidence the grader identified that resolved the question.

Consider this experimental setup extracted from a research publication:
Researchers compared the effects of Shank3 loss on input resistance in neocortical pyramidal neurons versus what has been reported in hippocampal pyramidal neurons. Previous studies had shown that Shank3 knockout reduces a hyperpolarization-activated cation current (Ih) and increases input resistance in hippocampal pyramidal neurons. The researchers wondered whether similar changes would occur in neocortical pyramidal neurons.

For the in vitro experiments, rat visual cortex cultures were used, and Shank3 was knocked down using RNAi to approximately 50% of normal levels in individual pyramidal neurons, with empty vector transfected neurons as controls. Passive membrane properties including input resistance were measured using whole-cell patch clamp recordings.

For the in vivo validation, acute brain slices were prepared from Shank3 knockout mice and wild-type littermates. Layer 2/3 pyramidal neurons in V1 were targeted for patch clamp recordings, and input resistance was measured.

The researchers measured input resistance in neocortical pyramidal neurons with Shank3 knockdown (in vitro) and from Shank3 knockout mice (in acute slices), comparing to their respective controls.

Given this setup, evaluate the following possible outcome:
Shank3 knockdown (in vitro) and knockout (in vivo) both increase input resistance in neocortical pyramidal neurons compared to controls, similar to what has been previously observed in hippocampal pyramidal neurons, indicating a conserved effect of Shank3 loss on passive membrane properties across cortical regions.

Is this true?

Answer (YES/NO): NO